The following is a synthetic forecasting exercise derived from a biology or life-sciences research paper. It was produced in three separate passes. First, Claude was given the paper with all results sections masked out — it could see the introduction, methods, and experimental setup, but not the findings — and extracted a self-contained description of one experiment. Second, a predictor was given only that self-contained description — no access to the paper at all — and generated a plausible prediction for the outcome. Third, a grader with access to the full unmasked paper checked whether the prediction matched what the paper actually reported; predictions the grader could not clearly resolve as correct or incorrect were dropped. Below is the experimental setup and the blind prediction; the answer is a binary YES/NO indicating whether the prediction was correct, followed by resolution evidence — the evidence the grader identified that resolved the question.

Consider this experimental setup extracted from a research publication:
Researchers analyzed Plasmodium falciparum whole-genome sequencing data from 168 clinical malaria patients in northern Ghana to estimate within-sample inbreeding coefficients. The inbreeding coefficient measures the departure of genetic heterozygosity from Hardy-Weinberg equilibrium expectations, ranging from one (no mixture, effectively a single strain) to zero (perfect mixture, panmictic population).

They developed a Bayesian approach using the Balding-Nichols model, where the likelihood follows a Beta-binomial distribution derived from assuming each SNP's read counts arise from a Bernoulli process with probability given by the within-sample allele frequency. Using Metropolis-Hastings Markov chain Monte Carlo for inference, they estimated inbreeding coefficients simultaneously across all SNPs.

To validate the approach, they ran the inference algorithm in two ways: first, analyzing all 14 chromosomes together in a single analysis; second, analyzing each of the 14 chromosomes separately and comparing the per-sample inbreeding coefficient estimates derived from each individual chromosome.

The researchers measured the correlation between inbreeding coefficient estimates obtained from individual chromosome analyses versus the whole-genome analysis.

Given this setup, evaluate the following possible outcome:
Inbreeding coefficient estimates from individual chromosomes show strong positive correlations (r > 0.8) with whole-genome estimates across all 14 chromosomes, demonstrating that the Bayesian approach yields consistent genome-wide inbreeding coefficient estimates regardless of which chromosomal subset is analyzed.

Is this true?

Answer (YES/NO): YES